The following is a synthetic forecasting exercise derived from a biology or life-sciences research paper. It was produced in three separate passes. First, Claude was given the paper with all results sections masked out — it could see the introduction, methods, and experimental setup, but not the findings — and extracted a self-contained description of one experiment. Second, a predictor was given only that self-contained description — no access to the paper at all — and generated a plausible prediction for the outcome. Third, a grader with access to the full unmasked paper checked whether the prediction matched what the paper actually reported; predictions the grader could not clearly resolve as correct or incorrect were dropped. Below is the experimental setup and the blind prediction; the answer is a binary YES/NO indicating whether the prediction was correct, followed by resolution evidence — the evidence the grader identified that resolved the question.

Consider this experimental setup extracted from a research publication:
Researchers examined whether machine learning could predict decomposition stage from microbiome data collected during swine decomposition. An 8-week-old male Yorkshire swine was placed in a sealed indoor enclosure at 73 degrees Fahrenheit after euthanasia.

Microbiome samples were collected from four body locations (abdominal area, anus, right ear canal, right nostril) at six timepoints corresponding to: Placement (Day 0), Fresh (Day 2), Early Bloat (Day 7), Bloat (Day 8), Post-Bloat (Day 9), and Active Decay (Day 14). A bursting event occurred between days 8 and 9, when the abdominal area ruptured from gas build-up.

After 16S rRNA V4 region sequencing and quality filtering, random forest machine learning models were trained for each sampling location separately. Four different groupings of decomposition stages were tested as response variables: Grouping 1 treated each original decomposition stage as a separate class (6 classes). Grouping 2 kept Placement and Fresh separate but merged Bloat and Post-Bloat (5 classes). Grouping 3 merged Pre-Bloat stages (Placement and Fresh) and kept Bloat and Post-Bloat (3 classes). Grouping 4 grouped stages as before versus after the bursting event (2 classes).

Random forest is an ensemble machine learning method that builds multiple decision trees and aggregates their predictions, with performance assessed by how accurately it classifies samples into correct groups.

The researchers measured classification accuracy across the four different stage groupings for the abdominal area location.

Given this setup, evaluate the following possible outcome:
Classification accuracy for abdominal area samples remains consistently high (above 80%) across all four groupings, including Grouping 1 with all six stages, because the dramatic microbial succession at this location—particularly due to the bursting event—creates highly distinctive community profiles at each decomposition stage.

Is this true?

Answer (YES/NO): NO